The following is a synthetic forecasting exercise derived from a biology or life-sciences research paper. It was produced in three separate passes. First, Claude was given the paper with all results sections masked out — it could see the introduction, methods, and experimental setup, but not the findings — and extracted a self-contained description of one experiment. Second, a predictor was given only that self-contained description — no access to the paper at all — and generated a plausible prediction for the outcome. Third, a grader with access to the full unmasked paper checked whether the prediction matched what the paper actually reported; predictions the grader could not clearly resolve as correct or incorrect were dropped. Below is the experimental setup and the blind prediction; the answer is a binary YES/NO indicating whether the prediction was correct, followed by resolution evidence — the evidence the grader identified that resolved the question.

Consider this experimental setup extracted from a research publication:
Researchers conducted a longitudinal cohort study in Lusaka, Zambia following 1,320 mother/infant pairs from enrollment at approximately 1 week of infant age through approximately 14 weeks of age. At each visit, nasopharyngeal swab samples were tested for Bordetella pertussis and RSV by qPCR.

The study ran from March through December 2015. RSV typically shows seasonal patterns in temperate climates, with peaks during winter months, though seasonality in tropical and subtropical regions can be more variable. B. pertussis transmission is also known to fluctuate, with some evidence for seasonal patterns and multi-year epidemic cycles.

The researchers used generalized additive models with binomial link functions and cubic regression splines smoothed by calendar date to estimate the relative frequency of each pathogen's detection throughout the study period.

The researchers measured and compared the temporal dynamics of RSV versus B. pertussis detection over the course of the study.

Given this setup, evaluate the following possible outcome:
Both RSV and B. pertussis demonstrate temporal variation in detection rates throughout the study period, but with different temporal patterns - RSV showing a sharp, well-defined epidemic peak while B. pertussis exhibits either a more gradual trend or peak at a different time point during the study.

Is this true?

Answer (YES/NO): NO